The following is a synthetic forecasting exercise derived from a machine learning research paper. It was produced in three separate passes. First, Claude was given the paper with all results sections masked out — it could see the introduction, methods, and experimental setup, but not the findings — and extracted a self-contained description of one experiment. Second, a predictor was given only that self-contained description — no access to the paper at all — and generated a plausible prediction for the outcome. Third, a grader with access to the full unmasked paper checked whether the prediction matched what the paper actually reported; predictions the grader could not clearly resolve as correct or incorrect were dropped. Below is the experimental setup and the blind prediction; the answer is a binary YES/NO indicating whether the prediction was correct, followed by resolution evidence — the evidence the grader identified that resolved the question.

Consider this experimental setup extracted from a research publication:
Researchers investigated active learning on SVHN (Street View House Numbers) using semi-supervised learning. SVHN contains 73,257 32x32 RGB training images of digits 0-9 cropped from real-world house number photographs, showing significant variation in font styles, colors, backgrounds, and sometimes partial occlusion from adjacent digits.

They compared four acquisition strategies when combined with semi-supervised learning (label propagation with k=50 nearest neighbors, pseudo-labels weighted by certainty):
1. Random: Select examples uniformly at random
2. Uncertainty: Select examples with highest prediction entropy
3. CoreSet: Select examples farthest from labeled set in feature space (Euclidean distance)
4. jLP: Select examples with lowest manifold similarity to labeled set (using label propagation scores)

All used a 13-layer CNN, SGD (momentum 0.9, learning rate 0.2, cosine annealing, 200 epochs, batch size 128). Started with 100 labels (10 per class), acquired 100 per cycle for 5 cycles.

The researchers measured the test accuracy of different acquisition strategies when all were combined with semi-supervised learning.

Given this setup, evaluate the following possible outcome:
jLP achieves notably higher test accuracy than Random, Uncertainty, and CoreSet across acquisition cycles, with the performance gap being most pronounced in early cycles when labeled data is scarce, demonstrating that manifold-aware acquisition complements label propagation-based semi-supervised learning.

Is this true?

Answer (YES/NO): NO